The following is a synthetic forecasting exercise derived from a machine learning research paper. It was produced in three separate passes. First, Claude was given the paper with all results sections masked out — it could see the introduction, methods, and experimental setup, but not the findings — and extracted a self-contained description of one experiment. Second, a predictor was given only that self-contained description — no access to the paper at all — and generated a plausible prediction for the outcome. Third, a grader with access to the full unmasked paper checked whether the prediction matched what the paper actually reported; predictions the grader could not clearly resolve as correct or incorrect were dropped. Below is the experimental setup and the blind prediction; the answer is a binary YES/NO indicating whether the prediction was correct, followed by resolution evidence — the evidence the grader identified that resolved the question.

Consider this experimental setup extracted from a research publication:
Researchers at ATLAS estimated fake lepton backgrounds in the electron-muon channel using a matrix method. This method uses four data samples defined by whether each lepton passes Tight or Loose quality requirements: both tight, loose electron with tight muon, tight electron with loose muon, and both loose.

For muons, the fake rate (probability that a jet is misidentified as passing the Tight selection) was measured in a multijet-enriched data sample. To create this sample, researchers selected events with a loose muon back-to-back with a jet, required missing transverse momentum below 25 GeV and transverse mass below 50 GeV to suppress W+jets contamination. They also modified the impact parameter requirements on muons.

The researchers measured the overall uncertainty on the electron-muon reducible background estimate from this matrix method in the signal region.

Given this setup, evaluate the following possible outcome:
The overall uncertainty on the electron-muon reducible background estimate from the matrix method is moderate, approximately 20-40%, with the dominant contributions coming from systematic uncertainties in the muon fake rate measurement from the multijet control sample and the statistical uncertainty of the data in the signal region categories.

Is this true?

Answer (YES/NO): NO